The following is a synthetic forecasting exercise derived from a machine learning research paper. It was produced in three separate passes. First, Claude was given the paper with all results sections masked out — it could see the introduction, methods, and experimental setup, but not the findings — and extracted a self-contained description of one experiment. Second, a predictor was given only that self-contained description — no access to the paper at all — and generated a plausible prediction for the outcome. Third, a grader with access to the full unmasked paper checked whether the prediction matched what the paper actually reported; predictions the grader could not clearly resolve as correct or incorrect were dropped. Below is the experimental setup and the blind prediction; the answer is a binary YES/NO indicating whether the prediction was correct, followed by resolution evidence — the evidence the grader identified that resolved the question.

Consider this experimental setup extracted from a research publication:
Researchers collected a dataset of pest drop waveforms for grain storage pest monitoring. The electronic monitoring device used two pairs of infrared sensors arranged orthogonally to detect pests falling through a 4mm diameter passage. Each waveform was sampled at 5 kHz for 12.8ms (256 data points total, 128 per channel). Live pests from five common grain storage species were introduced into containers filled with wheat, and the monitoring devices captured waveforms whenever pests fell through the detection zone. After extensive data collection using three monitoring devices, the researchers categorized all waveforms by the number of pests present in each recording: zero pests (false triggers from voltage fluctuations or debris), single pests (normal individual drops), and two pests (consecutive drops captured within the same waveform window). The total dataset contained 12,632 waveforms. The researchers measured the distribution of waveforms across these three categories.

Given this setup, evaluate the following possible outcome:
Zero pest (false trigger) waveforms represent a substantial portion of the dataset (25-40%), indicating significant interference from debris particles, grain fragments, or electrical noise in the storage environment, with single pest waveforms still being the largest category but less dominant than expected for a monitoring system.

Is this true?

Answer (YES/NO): NO